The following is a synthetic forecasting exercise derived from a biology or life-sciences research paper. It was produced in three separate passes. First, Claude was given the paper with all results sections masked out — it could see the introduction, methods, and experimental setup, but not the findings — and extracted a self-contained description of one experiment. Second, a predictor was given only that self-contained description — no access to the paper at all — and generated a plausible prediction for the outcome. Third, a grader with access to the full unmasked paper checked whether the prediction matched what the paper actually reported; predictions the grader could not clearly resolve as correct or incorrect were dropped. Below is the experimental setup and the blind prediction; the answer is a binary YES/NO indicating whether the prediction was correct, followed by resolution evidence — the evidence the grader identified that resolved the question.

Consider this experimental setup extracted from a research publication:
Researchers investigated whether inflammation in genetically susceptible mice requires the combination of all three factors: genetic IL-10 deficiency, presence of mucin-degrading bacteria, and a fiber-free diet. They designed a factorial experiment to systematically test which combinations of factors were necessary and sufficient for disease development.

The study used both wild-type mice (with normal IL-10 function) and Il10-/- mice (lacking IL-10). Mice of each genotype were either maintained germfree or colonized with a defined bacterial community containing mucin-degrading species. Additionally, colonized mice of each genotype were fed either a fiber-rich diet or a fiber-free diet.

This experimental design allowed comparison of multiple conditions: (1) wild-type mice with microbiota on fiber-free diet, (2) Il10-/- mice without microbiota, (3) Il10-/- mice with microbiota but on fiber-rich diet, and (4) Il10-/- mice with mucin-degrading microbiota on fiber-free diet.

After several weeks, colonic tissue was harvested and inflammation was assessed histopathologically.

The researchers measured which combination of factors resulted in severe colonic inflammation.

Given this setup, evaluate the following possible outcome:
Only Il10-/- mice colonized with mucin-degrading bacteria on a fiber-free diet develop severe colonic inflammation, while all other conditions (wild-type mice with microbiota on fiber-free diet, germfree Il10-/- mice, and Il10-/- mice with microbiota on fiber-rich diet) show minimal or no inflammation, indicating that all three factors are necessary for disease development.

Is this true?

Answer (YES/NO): YES